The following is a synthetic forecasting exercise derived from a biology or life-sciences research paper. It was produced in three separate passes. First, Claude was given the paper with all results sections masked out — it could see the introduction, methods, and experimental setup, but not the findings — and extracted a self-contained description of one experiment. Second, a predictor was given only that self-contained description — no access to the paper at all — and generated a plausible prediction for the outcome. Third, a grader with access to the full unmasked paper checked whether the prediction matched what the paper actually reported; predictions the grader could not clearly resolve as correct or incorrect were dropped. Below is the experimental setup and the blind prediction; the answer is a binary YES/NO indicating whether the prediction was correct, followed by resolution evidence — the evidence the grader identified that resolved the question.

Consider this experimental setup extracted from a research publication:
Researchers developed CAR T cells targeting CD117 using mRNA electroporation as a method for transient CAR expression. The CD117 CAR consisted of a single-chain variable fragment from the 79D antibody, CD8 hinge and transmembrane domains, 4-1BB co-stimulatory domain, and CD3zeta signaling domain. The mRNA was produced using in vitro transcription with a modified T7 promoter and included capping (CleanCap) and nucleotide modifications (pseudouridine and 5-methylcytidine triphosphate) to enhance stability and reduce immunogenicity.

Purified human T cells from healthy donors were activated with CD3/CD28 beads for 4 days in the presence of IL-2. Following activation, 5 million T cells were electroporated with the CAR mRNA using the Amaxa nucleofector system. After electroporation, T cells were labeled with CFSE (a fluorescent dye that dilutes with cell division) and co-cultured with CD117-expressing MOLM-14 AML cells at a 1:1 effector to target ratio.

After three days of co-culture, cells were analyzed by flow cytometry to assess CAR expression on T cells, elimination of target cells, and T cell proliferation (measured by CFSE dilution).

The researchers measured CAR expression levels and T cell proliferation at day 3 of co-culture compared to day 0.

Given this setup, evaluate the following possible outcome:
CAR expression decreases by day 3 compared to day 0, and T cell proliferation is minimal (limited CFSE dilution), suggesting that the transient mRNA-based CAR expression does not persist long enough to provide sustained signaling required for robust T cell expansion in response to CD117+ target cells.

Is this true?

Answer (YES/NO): NO